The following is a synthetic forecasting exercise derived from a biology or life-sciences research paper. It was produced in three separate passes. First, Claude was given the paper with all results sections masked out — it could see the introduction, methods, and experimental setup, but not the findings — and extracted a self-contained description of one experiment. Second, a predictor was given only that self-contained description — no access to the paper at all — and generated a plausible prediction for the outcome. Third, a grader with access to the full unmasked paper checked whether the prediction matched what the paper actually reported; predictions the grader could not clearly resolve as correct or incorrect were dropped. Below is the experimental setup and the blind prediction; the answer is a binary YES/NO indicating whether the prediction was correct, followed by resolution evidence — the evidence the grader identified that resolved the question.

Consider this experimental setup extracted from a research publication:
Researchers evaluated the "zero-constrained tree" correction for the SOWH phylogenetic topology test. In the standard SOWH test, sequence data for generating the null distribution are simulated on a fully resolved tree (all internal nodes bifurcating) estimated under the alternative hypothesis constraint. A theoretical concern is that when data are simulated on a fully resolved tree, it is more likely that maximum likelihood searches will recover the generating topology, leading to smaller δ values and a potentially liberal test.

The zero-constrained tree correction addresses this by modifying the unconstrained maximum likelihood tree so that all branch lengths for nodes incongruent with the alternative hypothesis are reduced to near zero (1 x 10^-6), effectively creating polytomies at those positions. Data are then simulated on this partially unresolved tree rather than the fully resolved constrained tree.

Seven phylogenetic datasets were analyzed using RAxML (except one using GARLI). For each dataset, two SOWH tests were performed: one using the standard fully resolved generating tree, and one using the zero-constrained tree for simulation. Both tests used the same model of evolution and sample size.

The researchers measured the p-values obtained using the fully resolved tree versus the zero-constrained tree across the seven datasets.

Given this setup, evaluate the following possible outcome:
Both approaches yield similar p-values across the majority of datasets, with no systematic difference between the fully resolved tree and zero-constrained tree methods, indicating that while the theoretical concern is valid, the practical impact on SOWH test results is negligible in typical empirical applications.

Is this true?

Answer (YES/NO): YES